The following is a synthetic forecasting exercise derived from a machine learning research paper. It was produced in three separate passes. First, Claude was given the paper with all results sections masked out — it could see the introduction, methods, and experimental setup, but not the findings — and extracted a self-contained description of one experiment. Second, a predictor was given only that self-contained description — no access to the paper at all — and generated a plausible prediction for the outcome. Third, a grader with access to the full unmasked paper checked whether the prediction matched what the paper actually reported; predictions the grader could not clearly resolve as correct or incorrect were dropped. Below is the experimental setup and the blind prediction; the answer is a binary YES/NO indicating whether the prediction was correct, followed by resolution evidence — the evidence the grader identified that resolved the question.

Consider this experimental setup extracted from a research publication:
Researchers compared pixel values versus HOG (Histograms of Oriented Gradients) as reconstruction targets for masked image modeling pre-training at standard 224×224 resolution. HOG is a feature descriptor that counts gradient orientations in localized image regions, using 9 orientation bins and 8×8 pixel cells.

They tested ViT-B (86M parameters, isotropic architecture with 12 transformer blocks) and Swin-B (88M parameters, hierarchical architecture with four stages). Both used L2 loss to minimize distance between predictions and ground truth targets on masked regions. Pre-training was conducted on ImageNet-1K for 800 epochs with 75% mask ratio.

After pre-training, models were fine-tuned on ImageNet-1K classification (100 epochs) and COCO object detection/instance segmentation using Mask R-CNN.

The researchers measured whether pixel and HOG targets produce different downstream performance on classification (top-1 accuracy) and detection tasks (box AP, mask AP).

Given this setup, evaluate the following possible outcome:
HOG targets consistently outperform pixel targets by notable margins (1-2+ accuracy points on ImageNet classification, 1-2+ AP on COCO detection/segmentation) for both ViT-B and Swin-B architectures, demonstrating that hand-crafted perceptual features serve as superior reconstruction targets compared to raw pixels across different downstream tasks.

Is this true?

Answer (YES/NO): NO